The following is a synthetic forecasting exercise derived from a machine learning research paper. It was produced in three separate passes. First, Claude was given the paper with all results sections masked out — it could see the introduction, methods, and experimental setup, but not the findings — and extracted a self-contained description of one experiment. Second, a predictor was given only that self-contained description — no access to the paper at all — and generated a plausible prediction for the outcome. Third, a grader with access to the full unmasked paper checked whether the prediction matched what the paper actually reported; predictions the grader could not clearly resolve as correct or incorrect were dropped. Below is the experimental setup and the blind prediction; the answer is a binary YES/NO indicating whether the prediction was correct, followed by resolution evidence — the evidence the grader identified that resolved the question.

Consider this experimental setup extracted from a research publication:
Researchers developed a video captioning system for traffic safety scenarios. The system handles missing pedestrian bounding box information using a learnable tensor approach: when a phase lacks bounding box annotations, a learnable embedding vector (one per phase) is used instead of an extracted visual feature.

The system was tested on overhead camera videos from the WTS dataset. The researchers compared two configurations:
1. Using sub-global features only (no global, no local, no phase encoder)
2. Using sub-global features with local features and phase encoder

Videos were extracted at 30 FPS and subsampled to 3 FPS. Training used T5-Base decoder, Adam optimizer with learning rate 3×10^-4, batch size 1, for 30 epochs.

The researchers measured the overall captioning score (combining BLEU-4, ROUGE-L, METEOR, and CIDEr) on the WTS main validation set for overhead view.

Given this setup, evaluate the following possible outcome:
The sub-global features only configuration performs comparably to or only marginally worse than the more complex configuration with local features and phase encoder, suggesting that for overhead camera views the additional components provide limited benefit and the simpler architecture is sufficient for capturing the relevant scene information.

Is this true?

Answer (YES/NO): NO